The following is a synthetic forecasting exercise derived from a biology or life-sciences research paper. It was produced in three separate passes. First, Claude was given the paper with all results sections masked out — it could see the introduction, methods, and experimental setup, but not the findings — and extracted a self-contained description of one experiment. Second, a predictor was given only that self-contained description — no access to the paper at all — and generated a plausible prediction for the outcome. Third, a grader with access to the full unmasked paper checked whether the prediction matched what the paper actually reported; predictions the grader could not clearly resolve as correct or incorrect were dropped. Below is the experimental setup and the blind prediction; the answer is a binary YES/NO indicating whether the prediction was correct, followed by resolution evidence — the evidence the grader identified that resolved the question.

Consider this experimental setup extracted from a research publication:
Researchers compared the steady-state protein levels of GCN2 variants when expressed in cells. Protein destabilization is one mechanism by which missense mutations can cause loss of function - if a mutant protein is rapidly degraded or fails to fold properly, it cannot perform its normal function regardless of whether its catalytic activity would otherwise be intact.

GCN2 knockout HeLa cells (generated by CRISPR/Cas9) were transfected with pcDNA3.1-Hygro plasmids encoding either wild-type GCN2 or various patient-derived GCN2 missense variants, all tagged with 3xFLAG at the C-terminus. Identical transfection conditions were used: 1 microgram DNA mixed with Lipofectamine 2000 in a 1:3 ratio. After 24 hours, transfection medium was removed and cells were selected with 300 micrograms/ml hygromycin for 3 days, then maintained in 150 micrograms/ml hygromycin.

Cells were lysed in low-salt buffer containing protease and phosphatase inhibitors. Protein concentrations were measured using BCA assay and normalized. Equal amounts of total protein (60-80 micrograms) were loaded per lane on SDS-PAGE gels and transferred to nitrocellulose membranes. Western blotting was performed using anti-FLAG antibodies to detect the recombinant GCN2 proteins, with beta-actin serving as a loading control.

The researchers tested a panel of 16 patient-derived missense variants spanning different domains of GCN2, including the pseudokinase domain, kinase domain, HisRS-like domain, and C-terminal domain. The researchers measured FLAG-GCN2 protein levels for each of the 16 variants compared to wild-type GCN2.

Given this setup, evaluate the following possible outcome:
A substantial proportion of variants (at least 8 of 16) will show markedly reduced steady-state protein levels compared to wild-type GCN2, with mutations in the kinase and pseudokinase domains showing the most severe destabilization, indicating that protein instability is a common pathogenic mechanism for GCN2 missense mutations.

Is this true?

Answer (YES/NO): NO